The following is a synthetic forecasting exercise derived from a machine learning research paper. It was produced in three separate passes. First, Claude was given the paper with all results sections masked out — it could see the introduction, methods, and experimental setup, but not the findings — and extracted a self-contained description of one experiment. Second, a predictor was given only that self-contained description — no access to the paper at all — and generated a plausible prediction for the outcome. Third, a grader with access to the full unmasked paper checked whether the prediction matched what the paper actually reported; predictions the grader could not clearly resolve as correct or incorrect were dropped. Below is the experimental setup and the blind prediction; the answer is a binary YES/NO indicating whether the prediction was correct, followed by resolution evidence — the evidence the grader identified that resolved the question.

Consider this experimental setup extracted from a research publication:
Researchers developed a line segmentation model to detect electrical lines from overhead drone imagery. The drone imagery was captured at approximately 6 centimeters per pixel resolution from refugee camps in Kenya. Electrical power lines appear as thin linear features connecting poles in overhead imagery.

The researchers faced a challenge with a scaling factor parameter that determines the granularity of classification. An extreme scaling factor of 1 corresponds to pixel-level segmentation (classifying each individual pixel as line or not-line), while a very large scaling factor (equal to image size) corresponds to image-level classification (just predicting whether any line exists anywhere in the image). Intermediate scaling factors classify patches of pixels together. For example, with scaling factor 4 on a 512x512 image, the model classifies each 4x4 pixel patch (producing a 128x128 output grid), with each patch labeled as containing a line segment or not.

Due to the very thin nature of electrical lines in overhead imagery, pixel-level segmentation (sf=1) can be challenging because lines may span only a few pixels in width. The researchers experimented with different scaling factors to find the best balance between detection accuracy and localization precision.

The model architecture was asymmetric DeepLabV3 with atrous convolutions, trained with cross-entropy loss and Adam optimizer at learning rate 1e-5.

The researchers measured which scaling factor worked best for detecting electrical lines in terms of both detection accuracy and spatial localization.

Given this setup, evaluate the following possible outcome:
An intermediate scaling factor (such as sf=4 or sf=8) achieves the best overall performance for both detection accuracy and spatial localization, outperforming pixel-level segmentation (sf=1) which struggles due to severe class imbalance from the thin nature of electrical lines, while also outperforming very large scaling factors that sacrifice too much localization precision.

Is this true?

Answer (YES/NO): YES